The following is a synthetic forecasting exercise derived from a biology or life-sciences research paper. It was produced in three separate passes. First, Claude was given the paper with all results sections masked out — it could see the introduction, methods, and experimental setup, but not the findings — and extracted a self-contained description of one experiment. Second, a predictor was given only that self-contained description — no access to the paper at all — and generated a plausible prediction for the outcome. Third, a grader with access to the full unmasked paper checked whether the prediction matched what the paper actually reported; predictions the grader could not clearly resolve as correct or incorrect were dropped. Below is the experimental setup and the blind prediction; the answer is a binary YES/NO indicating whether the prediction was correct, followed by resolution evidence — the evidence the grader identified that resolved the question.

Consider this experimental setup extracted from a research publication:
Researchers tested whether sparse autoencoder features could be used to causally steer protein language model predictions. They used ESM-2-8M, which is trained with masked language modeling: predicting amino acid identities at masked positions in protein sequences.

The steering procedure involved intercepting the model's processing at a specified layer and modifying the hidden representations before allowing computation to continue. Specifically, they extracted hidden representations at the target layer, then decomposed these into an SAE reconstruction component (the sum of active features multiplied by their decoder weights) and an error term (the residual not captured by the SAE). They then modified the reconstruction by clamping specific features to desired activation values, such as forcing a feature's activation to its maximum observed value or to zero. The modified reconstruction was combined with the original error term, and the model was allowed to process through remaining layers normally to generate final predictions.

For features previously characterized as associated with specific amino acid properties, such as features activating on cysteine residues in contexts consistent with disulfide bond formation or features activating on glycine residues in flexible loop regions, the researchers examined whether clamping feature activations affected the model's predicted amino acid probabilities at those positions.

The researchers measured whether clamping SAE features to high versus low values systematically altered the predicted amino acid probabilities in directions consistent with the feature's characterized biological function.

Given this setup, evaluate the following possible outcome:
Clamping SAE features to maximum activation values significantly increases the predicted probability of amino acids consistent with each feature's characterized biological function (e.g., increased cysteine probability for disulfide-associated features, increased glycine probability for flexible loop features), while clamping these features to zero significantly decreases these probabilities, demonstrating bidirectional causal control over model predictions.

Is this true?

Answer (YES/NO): NO